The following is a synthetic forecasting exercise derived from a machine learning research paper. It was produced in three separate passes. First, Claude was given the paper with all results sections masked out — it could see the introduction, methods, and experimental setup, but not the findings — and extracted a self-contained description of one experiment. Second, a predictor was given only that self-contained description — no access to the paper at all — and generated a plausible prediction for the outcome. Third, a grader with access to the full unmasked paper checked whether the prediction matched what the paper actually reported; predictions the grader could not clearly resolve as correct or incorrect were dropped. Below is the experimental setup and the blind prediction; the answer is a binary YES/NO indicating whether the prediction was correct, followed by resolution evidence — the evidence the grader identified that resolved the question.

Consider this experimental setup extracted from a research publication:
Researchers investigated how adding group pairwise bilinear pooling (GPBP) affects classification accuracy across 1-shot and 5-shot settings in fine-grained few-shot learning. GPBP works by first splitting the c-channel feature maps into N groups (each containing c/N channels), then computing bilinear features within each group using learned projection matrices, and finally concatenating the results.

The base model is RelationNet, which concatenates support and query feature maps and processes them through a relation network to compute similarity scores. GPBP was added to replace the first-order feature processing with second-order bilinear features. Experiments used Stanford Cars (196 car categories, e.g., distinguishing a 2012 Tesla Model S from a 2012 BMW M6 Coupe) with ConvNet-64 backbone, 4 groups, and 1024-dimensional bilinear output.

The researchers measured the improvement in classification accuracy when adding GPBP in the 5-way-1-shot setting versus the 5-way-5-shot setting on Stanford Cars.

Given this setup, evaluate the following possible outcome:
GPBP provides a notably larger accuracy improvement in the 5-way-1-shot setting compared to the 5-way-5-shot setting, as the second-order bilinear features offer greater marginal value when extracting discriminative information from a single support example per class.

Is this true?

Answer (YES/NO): NO